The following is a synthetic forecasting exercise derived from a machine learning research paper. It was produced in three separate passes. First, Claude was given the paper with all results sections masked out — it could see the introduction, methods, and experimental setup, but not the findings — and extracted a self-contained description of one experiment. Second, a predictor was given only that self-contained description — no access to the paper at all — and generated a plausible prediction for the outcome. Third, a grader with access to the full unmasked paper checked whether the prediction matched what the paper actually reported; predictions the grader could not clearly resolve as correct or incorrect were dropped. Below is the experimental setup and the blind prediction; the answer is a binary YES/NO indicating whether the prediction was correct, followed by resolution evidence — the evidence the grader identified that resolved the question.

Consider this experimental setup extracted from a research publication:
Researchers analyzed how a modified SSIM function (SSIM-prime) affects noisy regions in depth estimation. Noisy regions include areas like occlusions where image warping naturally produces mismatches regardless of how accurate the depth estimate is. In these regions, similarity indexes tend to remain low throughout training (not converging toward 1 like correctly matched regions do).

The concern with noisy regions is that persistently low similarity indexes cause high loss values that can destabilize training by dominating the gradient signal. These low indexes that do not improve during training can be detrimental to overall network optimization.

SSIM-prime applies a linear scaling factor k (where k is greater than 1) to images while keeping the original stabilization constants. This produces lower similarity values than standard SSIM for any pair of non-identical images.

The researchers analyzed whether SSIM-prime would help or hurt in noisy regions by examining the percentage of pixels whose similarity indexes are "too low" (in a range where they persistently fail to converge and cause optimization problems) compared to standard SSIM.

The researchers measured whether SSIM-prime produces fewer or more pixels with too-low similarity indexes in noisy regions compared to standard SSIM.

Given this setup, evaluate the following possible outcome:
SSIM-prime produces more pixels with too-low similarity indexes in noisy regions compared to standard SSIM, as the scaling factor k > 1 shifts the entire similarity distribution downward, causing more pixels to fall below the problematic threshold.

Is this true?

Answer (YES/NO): YES